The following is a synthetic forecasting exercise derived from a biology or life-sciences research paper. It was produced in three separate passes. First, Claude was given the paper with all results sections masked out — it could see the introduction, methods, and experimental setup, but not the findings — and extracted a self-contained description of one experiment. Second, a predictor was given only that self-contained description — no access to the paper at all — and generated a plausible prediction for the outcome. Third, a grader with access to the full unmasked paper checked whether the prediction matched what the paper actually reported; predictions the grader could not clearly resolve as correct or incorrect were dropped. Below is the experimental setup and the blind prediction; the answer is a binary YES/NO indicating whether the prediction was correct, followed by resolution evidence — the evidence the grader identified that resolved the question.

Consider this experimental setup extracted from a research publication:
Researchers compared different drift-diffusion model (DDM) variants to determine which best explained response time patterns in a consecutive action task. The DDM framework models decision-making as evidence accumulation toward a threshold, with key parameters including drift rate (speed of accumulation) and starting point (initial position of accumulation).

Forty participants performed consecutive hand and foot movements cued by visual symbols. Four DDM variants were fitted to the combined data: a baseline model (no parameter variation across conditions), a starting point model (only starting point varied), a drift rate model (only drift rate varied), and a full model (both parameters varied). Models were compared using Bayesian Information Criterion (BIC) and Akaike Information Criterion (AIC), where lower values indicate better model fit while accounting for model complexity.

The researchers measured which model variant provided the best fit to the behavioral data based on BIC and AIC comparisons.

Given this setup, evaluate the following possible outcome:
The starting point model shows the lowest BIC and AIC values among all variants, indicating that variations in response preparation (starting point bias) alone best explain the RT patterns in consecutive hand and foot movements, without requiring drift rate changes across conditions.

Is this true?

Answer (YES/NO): YES